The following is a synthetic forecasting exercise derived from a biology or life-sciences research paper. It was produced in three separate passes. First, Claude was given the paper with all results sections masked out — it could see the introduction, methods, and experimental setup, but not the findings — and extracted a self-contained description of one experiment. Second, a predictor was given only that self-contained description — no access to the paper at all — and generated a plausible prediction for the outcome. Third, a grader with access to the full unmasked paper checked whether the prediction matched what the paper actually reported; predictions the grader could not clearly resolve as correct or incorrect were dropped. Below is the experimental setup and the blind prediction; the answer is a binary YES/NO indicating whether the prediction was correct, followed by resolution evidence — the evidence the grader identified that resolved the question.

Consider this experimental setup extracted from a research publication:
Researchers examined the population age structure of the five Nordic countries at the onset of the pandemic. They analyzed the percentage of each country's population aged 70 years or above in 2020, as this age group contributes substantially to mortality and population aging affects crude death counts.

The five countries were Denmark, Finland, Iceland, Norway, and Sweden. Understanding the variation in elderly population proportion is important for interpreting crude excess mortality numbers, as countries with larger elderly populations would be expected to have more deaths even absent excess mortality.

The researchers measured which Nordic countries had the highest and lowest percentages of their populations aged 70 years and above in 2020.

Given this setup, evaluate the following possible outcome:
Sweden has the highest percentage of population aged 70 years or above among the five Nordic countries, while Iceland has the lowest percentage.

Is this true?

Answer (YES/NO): NO